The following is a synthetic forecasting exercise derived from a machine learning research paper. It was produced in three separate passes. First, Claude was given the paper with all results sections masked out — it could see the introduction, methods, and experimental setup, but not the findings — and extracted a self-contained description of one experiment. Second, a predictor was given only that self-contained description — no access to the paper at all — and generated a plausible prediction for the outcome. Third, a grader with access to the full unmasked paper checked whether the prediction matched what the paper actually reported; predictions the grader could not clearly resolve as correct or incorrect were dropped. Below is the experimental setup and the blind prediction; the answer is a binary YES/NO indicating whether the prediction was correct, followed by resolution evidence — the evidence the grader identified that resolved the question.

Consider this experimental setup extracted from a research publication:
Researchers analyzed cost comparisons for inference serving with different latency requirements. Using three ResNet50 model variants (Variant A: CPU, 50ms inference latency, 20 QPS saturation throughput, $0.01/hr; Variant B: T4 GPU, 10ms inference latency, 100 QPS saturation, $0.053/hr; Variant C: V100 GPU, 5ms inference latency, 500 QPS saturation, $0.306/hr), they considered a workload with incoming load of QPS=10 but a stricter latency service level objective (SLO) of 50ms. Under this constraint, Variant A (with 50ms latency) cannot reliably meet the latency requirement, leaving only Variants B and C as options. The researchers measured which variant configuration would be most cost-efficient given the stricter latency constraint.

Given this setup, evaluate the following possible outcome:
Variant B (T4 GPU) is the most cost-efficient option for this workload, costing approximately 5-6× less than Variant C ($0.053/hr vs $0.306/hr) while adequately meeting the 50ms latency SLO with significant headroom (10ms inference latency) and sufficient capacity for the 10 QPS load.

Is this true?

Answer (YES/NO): YES